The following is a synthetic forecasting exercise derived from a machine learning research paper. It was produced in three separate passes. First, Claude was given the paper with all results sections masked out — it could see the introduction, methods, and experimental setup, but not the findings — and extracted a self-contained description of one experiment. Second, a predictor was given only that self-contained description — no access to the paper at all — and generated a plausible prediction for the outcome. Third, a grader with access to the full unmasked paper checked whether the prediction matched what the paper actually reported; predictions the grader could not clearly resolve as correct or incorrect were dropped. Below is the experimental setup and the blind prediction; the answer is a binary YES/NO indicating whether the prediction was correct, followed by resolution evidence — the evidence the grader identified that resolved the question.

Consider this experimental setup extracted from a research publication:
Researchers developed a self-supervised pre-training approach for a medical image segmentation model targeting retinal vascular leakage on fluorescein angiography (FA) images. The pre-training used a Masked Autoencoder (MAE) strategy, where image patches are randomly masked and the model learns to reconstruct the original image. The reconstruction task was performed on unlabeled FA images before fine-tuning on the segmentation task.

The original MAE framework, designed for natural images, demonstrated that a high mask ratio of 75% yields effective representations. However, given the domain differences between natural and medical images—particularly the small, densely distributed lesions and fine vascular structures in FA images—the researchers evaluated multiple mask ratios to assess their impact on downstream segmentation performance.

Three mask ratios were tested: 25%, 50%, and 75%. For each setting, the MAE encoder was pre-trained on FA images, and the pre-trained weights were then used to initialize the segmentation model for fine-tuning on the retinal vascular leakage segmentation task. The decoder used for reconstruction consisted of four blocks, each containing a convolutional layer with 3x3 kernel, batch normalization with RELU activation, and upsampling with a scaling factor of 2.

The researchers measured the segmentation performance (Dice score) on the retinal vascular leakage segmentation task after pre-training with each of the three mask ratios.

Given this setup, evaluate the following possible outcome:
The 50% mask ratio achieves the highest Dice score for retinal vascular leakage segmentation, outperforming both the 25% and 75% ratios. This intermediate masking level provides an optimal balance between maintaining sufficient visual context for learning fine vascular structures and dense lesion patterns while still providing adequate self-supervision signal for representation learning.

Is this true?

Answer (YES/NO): YES